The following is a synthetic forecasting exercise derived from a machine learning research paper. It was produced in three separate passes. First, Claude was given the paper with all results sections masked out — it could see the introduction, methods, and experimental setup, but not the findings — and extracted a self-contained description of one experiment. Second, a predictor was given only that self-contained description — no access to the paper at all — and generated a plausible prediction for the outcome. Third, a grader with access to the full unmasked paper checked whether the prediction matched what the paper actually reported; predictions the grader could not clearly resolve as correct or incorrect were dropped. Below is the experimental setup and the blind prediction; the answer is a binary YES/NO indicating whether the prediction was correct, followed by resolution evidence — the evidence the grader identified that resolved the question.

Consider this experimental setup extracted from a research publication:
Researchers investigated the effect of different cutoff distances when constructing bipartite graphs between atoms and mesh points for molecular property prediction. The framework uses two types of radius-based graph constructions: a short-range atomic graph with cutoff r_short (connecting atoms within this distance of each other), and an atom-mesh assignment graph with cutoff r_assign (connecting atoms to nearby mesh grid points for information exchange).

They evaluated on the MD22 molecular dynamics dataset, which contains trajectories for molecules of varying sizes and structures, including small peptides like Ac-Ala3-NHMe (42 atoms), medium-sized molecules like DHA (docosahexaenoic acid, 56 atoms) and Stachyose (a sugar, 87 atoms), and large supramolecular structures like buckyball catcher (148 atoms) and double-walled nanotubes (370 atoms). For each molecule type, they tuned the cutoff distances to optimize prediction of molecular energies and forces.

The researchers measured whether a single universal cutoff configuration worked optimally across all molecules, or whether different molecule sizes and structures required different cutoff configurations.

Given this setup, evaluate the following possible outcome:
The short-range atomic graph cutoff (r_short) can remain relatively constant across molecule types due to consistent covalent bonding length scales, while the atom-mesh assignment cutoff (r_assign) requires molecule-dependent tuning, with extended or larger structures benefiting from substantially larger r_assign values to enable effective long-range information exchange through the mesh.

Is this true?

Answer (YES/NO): NO